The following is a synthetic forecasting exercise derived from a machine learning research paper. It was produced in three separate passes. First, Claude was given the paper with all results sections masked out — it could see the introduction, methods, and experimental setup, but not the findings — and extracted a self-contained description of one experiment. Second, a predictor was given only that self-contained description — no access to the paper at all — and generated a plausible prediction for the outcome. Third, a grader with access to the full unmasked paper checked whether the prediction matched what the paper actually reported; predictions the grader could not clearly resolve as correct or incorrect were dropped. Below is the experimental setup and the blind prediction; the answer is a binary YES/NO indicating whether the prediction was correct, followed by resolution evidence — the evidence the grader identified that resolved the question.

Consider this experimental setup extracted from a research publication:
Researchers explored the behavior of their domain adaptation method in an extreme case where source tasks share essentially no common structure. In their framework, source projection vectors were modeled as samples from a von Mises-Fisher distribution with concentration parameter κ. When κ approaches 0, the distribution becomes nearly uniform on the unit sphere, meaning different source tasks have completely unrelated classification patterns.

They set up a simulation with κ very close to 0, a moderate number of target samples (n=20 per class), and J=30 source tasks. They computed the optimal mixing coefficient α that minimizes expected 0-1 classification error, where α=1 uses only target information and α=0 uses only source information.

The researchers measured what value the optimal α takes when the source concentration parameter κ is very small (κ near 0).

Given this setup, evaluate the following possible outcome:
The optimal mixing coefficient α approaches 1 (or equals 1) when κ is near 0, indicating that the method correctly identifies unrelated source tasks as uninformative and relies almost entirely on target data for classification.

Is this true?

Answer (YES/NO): YES